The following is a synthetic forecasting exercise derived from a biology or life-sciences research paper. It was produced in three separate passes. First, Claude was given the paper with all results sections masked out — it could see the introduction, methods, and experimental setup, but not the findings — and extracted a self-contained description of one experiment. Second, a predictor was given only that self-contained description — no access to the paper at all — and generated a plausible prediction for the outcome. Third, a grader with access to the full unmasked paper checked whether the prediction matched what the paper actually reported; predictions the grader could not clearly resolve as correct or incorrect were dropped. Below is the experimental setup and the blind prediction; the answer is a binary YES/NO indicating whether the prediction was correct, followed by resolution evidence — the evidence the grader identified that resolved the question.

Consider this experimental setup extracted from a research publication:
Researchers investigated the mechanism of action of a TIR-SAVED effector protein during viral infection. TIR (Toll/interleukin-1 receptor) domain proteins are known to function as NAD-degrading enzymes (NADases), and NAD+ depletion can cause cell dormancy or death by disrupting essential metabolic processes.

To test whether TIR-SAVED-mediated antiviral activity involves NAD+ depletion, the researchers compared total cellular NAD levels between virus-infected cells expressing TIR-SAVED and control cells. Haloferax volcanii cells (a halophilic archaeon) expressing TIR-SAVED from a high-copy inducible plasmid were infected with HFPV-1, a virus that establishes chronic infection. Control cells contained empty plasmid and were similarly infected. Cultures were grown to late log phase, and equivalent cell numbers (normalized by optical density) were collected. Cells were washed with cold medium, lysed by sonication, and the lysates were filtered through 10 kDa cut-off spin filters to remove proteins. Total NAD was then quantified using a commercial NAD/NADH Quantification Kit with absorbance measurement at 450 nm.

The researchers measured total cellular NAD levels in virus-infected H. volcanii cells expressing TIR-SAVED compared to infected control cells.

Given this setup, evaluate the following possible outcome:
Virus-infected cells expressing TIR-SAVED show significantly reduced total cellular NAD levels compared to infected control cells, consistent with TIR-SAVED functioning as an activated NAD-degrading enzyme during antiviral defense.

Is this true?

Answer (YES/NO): YES